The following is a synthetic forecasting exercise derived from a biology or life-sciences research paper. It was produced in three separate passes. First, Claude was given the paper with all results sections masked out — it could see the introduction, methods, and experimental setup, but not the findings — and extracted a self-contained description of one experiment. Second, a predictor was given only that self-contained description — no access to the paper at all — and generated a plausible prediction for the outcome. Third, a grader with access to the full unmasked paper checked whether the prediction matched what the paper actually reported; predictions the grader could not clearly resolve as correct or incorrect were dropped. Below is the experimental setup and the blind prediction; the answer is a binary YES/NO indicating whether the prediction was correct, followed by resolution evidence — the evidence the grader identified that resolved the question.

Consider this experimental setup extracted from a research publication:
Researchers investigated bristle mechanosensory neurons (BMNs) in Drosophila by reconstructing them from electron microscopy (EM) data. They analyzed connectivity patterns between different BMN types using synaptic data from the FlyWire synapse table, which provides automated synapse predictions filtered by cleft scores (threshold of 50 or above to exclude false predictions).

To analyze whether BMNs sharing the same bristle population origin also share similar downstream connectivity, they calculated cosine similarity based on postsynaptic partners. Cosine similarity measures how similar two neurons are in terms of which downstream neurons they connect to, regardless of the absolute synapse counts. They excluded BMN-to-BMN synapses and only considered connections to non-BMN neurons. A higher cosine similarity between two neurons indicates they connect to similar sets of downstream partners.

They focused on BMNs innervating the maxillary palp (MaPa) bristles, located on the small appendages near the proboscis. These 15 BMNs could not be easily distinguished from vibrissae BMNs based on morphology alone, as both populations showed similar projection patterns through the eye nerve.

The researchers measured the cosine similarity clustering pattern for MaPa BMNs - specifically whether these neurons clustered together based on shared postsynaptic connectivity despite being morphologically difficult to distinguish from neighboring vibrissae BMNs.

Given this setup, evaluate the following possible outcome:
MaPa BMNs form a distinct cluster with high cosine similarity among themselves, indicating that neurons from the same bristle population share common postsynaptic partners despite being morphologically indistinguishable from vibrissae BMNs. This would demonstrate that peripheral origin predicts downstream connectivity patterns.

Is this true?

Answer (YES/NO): YES